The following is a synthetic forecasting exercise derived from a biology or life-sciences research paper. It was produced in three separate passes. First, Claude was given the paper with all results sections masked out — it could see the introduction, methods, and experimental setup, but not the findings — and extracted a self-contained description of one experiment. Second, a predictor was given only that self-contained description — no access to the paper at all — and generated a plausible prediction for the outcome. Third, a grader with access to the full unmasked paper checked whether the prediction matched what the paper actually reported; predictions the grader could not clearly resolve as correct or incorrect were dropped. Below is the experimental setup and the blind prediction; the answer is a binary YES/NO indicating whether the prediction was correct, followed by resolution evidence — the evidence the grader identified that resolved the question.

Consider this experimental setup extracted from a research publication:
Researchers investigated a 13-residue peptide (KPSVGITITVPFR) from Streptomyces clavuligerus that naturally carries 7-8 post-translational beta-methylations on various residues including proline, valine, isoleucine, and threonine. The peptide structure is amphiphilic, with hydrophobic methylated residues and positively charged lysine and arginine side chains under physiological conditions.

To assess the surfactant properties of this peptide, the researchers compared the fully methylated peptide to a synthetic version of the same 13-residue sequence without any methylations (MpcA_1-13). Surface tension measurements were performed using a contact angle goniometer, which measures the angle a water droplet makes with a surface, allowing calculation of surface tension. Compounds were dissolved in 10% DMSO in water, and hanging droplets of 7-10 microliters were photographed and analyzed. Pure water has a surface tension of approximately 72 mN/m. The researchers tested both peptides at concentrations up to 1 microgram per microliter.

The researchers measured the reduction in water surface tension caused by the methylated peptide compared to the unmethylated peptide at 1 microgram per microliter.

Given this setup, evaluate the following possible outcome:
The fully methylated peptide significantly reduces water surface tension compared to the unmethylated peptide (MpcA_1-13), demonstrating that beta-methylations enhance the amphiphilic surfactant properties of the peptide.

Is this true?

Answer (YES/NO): YES